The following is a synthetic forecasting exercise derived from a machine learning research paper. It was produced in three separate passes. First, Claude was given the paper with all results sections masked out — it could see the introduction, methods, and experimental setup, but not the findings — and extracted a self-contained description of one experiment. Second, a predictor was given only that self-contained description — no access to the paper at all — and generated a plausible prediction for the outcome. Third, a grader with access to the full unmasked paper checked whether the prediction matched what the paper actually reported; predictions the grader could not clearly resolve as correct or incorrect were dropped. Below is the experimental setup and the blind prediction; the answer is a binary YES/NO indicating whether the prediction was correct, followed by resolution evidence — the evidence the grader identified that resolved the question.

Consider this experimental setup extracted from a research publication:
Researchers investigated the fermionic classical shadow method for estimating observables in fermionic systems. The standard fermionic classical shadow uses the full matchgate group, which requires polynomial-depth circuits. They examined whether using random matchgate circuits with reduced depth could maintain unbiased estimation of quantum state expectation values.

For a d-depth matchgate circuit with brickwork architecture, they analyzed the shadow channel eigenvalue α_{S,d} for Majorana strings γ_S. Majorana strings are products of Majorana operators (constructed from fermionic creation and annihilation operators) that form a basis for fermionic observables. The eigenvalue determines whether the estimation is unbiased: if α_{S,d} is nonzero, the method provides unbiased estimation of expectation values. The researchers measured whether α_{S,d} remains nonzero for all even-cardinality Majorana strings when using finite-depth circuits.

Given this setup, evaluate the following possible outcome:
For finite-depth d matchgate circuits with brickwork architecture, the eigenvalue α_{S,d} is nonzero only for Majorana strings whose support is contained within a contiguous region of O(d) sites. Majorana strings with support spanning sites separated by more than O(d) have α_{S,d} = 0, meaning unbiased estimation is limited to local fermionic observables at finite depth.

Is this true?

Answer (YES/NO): NO